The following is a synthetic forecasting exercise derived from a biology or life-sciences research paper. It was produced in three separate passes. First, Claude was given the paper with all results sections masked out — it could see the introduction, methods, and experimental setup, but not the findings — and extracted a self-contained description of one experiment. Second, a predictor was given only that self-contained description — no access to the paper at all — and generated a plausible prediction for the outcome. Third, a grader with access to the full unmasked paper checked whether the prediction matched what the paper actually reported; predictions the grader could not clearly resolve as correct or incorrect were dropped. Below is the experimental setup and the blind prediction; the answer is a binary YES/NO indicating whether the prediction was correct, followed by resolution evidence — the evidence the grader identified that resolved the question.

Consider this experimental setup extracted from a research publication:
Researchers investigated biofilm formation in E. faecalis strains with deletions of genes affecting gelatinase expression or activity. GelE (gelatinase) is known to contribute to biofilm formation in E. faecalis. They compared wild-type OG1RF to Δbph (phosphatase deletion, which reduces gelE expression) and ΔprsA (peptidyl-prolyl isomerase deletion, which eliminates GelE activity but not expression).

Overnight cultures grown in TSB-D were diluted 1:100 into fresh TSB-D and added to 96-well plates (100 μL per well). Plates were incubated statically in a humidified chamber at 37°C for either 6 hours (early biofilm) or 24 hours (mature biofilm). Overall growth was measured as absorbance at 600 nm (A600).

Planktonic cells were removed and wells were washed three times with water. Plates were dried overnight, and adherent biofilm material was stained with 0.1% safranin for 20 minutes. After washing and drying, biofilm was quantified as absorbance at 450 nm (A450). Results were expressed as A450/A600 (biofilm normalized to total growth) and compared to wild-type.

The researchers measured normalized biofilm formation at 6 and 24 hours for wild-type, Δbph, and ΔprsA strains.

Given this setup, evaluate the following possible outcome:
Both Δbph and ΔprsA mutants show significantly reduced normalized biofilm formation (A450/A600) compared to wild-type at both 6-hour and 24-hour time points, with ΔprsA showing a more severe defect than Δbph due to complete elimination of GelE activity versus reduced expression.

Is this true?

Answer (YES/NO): NO